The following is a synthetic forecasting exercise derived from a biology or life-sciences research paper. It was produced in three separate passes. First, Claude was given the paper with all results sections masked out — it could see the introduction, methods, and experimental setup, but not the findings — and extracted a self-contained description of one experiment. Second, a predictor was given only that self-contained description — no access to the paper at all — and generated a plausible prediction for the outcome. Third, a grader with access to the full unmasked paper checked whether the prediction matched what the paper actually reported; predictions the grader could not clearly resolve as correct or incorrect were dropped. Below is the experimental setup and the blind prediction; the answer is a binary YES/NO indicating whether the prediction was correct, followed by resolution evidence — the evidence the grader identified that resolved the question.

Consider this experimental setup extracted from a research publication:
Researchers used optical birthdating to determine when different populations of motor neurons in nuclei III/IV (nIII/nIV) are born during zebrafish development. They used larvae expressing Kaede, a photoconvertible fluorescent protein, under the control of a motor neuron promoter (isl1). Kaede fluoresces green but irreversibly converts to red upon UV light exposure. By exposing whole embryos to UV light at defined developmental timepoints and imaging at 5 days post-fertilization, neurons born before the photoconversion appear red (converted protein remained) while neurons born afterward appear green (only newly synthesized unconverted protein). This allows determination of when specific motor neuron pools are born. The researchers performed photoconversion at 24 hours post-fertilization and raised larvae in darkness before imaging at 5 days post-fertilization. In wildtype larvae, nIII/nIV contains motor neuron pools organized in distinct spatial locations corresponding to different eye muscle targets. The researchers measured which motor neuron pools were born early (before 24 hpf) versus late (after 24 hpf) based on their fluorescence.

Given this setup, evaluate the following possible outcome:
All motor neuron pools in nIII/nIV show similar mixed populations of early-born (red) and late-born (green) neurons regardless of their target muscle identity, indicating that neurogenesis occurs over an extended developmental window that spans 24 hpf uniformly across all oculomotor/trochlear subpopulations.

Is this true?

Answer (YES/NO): NO